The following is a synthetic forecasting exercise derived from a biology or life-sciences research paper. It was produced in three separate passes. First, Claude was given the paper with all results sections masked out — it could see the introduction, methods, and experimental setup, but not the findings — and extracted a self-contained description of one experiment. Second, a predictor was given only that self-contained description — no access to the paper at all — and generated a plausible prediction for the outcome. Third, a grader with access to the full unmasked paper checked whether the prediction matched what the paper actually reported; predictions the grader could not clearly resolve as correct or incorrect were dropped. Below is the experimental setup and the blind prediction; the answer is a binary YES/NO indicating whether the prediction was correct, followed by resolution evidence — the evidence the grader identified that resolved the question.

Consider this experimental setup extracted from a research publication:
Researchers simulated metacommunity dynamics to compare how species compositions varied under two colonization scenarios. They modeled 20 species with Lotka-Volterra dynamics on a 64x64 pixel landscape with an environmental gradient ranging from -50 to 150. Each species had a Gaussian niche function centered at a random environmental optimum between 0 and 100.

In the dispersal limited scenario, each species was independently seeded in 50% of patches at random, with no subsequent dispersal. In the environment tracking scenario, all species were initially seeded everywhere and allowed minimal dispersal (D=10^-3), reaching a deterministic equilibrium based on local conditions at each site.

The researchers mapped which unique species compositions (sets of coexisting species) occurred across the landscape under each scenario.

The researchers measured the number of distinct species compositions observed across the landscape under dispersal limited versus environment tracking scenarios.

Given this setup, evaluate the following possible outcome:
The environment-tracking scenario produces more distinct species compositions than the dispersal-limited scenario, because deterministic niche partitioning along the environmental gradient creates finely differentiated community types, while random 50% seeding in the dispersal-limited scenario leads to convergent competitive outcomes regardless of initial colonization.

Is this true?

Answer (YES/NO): NO